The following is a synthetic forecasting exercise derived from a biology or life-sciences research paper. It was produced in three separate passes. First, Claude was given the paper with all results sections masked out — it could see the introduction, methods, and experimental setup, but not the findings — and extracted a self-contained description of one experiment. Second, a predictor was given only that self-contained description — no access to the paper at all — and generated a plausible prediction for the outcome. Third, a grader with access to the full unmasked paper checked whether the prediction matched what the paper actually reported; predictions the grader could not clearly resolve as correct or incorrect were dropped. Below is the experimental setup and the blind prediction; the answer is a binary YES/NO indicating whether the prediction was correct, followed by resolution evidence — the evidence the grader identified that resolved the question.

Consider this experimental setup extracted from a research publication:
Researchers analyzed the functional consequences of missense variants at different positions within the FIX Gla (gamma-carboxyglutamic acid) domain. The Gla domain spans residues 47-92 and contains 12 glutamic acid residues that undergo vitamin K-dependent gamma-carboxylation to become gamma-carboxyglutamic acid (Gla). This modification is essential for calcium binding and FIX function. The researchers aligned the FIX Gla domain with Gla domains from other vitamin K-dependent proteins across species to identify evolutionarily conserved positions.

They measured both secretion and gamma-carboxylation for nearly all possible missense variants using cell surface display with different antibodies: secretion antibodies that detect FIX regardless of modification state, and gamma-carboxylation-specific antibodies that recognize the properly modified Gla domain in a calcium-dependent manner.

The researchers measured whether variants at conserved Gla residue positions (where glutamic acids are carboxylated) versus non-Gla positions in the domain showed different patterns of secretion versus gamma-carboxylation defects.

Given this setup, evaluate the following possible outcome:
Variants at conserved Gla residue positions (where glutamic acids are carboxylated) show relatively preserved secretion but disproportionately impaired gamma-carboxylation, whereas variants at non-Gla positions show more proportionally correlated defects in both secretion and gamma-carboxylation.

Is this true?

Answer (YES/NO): NO